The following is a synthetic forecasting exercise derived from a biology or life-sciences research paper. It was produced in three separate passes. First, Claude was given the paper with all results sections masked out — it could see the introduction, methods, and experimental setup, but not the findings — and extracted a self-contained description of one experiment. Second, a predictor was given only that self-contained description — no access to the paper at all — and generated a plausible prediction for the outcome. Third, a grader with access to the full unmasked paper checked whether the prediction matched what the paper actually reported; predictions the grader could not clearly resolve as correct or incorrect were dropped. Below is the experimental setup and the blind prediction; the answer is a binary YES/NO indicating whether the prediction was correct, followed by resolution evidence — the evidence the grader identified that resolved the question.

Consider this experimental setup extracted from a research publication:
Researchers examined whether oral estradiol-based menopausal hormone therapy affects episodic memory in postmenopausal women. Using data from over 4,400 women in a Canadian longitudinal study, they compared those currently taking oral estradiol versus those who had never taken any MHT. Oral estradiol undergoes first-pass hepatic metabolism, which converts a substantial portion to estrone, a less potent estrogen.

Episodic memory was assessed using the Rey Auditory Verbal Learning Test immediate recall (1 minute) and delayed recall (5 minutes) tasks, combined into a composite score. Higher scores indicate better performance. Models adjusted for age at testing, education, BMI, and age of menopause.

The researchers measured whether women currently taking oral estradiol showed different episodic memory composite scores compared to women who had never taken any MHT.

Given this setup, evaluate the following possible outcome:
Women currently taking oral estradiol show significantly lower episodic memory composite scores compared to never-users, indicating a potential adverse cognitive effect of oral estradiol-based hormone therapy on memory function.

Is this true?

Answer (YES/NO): NO